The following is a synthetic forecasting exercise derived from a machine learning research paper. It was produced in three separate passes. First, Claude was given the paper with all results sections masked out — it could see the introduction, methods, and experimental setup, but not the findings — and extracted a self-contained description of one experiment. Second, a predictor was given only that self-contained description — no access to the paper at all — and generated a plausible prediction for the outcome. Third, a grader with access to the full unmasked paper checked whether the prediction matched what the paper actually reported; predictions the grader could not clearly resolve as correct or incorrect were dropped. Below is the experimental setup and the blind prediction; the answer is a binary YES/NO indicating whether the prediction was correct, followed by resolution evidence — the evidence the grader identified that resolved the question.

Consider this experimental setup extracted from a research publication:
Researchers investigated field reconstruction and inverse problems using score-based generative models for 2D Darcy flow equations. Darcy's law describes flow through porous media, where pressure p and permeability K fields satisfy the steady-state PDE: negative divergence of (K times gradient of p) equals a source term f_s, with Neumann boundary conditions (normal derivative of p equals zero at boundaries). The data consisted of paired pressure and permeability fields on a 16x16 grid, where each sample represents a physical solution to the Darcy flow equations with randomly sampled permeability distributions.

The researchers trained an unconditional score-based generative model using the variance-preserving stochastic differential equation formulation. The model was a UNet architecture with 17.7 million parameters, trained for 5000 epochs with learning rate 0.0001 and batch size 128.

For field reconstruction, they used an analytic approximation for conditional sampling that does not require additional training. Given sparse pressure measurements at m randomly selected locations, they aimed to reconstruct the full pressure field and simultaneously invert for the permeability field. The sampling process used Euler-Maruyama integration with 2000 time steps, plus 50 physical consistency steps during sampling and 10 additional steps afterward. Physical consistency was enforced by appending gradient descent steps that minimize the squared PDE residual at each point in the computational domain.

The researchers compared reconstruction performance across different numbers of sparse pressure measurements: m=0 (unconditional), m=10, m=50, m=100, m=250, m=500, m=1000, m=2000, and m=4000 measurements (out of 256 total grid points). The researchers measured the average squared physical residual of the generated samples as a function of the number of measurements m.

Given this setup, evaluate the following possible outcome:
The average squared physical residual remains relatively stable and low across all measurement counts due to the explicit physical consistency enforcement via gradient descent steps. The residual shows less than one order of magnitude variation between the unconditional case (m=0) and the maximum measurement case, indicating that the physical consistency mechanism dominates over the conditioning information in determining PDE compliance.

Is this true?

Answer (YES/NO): NO